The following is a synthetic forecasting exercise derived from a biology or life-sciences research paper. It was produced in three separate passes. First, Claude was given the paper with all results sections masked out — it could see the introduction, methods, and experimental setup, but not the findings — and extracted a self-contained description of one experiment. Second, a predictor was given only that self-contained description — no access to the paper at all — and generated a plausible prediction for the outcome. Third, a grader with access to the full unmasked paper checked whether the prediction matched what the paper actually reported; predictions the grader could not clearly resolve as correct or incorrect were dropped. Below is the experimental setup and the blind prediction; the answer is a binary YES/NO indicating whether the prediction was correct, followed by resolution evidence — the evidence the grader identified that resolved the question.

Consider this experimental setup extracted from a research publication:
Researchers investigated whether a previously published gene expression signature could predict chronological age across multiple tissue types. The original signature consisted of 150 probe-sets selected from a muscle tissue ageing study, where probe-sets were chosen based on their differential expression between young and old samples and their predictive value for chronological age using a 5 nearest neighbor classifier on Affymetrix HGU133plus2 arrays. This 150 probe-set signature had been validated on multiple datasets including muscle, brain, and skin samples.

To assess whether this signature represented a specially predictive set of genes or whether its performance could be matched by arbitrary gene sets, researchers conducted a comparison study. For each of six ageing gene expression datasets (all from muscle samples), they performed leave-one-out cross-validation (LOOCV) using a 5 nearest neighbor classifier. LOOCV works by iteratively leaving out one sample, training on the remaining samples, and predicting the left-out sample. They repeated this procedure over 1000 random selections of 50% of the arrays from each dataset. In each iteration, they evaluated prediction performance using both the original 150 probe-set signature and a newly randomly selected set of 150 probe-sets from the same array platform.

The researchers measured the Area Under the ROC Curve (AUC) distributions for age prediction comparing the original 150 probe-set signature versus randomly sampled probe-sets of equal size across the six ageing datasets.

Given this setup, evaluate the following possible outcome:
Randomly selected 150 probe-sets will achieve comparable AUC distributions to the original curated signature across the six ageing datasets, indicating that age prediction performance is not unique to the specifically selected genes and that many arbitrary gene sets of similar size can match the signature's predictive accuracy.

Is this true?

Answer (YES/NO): YES